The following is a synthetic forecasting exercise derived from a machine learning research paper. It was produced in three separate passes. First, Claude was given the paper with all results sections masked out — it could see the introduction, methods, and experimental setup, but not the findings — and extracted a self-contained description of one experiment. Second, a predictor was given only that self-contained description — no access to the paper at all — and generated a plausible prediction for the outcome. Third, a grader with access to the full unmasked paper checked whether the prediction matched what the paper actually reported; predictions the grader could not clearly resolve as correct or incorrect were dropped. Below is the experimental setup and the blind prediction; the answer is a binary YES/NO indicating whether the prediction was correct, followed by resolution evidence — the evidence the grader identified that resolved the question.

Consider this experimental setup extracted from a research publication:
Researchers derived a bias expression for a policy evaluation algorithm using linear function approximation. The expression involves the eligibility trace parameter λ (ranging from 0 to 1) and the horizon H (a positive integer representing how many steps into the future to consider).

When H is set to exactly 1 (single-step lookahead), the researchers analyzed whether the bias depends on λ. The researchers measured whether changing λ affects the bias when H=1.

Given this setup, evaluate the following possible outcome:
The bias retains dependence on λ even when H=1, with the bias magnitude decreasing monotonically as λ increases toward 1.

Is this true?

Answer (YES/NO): NO